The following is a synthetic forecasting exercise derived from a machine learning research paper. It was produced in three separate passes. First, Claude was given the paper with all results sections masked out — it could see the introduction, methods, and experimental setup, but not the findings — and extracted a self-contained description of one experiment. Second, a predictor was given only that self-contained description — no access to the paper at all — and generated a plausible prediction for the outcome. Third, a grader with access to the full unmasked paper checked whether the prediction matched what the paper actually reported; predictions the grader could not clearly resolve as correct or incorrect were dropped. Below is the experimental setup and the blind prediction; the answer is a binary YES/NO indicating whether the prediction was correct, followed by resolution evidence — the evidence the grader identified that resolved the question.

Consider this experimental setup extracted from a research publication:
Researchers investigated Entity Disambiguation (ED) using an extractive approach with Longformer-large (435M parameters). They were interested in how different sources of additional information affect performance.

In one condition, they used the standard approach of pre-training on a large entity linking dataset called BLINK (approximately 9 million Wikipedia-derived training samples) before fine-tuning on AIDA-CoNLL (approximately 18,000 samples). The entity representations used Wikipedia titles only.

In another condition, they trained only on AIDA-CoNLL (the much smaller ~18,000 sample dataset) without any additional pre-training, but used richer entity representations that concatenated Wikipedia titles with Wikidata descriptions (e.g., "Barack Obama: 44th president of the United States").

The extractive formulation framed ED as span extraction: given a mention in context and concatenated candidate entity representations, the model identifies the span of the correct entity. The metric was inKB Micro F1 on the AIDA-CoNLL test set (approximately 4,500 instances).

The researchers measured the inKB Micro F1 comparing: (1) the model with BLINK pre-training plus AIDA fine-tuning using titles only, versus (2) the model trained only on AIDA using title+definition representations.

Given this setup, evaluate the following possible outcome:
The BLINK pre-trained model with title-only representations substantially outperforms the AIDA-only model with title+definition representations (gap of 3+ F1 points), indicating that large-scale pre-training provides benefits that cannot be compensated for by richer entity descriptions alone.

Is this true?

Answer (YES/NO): NO